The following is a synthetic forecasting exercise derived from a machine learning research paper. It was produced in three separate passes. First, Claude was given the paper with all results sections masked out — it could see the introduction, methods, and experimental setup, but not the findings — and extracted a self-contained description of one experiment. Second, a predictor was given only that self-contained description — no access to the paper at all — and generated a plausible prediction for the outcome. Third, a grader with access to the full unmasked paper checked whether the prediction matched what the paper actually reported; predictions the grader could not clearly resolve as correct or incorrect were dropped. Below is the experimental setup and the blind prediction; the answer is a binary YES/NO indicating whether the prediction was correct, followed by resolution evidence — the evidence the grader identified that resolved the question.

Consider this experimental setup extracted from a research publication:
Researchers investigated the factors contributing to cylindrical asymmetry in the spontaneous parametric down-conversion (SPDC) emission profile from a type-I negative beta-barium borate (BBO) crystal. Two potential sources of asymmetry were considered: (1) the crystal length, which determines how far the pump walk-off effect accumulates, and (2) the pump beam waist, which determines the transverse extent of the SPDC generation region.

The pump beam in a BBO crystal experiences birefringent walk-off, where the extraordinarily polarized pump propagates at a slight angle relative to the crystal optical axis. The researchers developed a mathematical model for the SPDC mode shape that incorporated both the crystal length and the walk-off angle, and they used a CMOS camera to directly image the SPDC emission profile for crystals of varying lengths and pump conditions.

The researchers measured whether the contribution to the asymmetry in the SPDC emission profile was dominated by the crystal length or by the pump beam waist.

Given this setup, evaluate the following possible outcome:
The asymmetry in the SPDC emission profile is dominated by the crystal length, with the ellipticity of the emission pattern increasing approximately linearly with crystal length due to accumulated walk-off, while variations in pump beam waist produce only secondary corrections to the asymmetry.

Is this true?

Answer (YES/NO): YES